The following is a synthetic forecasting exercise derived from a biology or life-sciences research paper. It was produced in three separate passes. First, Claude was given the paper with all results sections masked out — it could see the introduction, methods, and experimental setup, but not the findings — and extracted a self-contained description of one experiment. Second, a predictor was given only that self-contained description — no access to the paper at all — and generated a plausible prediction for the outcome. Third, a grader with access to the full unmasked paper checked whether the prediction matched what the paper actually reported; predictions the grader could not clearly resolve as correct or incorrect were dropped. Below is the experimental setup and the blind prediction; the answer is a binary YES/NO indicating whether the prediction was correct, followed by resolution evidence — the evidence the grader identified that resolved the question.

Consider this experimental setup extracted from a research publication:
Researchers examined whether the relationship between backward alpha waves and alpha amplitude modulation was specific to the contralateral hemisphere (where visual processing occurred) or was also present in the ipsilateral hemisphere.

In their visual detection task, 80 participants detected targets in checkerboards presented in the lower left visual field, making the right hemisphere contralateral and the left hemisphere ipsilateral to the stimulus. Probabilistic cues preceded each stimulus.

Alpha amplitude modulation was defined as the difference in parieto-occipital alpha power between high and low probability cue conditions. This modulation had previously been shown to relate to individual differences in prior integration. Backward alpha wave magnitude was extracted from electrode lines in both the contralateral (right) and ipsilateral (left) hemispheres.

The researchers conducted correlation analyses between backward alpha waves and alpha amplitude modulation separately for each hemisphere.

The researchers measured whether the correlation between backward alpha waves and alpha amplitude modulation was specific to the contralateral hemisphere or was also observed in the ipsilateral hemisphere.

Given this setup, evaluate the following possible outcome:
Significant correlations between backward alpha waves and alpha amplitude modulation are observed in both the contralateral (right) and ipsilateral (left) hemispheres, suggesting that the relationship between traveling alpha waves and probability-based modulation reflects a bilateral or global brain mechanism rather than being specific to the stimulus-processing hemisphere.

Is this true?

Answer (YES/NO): NO